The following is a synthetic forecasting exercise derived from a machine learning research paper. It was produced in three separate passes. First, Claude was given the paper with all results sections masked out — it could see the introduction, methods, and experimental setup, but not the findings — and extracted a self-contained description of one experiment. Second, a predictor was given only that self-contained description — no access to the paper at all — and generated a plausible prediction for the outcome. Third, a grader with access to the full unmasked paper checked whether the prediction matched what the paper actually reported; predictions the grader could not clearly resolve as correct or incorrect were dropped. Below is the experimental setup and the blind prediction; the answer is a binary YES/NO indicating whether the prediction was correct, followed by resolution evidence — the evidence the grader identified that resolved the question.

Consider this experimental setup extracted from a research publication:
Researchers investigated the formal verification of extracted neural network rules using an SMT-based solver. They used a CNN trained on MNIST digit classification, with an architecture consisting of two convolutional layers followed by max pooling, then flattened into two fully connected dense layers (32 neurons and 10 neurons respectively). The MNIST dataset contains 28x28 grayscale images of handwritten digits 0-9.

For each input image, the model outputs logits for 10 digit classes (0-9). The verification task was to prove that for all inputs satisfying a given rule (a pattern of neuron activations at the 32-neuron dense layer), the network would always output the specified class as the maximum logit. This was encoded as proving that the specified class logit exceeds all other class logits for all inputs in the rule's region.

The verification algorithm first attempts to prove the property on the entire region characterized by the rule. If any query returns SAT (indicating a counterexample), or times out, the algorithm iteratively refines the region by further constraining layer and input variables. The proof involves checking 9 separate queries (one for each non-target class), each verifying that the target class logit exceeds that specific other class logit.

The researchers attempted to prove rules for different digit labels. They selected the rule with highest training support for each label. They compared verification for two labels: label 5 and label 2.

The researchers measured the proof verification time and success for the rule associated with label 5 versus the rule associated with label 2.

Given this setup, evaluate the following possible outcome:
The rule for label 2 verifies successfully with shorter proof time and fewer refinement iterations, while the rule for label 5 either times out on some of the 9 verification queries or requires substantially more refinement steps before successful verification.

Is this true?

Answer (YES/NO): NO